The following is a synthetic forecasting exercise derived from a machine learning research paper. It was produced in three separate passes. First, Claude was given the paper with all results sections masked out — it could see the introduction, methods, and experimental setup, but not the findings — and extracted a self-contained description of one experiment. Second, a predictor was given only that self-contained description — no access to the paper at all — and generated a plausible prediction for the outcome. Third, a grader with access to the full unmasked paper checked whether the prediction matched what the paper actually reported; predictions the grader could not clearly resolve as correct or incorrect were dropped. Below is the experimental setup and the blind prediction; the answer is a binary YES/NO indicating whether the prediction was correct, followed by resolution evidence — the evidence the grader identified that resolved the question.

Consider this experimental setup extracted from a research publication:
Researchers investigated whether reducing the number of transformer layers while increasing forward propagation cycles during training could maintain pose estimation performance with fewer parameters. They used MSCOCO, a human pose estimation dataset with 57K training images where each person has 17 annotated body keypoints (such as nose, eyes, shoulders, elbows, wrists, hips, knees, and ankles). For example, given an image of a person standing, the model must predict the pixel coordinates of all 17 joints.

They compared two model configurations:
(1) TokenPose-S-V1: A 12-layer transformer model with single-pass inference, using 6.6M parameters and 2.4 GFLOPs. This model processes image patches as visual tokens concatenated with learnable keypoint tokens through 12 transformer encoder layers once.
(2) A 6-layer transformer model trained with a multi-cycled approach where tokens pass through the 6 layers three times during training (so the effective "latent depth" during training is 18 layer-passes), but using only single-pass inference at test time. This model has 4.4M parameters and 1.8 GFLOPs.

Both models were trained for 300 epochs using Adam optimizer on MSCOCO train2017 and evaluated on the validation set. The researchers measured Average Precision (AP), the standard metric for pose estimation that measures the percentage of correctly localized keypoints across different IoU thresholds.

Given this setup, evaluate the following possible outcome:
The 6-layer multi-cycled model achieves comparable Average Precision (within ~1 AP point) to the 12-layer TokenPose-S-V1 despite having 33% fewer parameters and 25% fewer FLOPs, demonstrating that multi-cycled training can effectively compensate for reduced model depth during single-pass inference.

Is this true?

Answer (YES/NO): YES